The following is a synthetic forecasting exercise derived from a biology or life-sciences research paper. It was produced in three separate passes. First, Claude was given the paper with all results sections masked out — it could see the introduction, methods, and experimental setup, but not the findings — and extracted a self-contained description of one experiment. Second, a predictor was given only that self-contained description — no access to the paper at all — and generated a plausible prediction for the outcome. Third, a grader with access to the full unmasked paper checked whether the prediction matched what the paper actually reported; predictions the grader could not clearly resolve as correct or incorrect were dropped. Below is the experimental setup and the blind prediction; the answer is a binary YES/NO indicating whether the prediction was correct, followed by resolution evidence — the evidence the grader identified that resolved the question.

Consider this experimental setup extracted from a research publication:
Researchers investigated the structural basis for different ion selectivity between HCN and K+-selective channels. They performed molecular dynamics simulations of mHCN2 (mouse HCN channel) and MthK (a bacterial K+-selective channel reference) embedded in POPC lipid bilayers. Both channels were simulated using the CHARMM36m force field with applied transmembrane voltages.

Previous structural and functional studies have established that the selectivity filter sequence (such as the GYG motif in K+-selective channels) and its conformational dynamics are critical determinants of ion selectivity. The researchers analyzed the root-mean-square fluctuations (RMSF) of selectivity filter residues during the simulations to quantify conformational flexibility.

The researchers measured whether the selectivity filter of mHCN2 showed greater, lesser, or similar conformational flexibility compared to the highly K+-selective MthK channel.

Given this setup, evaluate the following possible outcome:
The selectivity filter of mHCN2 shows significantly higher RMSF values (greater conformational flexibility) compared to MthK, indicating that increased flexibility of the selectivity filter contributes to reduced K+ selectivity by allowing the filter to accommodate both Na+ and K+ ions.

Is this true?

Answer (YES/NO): YES